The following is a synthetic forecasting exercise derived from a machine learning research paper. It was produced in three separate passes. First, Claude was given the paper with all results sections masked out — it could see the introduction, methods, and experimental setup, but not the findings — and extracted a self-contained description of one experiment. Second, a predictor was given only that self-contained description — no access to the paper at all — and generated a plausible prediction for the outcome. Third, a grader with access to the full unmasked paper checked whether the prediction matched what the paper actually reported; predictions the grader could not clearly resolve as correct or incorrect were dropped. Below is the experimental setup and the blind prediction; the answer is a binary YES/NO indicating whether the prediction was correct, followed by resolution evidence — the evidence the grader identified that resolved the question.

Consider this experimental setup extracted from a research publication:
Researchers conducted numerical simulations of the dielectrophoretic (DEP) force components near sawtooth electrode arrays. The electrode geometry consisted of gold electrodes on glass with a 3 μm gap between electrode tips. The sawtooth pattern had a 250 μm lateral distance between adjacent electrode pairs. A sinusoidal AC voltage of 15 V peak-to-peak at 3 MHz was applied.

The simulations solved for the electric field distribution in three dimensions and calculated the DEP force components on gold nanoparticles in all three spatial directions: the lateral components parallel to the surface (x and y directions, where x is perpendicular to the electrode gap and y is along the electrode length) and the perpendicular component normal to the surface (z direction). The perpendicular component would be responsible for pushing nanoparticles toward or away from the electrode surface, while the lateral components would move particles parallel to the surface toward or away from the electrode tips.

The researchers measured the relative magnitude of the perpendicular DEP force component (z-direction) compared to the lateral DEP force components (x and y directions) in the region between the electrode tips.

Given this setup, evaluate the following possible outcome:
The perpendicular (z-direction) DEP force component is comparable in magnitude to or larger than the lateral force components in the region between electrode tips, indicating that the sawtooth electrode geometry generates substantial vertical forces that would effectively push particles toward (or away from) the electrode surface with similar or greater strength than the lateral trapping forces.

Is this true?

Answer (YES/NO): NO